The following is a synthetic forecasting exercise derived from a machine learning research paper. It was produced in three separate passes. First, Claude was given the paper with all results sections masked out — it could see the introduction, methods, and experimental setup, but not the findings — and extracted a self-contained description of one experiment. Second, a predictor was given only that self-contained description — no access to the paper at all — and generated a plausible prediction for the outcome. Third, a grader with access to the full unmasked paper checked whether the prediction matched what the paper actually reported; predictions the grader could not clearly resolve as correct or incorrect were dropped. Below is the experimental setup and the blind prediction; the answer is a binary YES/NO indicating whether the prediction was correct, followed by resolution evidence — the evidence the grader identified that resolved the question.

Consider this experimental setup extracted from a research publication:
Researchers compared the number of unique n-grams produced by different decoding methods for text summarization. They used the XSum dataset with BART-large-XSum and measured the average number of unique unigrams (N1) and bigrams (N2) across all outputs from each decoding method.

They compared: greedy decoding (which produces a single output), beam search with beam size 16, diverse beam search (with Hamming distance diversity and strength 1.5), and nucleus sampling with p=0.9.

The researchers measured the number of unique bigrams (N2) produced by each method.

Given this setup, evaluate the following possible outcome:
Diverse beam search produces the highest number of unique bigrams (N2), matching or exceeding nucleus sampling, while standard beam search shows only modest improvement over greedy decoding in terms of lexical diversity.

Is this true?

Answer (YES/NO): NO